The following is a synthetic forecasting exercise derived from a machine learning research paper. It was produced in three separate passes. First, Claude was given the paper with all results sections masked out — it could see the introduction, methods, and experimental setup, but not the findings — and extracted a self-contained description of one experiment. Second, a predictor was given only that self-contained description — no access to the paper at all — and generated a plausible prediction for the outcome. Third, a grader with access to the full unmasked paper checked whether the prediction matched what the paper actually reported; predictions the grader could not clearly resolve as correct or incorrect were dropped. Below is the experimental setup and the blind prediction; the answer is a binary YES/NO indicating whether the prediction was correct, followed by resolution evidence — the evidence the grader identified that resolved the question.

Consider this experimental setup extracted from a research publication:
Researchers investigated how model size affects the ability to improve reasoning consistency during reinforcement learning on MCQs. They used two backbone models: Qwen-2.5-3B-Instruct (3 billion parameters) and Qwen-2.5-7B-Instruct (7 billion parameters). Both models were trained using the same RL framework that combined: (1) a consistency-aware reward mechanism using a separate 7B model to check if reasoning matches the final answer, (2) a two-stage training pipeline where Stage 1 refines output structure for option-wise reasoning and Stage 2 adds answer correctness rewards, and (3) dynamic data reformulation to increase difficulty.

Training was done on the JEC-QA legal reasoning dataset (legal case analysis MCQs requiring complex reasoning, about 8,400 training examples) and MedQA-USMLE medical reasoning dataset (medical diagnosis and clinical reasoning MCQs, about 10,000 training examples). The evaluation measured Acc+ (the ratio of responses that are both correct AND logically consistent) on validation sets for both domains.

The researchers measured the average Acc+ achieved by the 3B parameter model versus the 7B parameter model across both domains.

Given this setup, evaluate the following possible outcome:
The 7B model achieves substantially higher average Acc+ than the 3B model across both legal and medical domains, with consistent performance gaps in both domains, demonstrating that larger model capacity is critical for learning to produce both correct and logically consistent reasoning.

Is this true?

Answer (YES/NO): NO